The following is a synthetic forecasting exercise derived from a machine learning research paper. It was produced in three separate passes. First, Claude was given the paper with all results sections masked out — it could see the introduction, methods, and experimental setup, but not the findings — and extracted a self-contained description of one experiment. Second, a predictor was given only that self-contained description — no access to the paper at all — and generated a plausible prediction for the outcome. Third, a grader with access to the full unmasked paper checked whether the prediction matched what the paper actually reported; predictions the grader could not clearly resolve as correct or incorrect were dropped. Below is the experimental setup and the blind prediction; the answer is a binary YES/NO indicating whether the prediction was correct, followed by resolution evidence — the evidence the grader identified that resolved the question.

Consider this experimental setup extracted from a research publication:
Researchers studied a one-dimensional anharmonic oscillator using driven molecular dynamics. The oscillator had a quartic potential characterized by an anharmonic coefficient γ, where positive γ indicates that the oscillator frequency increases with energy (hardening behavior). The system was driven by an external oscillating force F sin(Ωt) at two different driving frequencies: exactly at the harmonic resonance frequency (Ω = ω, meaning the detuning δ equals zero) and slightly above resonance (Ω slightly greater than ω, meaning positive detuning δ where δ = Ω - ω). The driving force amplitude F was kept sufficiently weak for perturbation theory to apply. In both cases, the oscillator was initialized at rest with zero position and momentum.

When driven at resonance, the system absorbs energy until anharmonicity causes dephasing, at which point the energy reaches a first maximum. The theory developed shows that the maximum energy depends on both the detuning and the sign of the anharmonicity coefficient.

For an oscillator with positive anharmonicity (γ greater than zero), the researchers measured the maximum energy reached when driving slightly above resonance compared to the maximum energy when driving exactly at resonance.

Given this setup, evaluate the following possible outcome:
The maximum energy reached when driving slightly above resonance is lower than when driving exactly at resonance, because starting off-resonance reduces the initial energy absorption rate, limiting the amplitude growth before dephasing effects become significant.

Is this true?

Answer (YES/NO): NO